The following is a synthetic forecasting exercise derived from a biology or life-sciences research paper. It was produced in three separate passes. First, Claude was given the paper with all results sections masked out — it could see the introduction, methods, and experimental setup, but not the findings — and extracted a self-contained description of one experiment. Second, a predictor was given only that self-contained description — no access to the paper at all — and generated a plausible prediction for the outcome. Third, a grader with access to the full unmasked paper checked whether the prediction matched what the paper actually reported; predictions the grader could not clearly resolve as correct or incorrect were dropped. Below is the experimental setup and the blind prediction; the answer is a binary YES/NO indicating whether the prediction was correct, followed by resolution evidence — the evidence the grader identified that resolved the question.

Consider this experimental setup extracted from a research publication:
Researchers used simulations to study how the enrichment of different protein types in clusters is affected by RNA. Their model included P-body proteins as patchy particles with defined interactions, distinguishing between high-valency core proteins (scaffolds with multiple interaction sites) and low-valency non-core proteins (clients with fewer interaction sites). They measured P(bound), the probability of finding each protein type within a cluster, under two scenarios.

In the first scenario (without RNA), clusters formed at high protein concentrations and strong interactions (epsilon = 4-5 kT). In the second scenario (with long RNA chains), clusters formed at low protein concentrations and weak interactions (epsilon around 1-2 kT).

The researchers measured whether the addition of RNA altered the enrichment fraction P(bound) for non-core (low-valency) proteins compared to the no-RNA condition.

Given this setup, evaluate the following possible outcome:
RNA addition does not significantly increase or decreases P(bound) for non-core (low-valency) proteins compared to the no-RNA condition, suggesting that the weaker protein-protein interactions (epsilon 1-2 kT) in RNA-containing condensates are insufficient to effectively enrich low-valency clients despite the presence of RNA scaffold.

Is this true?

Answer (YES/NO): NO